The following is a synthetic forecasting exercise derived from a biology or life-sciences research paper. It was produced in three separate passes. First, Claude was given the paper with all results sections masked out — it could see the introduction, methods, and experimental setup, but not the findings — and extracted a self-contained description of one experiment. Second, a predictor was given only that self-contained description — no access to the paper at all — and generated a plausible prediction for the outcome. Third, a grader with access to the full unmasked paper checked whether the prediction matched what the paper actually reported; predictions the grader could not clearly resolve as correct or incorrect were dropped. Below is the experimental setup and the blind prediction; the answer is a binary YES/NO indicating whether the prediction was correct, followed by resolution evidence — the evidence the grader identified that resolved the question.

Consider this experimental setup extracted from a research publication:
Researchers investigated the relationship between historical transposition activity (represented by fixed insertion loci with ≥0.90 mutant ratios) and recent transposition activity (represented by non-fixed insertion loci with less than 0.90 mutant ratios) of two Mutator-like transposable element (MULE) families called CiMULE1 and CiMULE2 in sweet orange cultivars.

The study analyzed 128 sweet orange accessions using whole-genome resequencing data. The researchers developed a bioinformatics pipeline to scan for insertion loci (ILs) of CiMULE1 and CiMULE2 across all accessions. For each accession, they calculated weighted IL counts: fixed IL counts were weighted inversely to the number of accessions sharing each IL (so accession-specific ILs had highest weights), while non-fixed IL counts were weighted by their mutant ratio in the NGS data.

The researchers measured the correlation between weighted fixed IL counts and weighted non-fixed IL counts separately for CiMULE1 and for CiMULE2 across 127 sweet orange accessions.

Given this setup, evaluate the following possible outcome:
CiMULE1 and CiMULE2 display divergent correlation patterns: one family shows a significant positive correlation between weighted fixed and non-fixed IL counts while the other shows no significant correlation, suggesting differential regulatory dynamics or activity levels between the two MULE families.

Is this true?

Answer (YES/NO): NO